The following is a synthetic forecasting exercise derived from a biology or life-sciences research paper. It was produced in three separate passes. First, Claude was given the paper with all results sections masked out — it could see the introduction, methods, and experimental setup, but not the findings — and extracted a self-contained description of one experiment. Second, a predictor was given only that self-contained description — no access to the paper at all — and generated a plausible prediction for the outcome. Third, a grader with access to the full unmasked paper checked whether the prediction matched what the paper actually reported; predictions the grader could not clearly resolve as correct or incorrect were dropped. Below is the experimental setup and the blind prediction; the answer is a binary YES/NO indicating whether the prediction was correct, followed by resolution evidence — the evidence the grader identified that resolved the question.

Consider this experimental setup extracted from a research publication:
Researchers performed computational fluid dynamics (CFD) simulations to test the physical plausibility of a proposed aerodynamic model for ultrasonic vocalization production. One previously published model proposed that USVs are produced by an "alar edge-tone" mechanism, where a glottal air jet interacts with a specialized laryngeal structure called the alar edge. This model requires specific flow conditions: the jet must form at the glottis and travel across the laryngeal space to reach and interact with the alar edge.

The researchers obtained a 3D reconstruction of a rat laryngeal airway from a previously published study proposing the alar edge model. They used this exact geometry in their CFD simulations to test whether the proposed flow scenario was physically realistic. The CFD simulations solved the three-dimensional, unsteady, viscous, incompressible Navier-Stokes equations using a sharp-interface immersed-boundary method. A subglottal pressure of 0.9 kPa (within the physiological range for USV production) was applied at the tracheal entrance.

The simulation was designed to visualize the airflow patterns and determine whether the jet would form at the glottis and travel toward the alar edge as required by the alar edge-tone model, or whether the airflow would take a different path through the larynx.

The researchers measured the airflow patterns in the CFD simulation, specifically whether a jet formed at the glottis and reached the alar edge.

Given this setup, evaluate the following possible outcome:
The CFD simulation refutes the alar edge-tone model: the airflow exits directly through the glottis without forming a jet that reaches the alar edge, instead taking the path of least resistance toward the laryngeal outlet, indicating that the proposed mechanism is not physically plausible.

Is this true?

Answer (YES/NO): YES